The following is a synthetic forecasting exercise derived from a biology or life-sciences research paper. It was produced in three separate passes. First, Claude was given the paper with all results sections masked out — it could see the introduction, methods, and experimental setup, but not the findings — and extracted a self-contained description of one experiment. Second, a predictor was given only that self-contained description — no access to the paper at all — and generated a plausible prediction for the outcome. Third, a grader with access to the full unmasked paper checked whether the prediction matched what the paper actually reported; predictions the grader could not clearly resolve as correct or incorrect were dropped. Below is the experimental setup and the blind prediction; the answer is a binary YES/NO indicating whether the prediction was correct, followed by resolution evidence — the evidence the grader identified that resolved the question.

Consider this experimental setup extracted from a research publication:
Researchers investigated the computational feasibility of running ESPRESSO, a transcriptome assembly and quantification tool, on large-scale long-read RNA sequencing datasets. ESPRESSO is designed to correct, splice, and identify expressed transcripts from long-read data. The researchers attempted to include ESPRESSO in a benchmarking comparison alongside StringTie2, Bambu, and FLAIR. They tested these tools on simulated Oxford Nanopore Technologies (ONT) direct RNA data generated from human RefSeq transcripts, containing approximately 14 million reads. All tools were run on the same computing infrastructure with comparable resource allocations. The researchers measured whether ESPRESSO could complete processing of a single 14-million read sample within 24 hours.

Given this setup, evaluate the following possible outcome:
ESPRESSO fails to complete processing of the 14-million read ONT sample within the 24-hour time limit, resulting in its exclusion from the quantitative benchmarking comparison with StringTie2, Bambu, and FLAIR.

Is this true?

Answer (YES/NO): YES